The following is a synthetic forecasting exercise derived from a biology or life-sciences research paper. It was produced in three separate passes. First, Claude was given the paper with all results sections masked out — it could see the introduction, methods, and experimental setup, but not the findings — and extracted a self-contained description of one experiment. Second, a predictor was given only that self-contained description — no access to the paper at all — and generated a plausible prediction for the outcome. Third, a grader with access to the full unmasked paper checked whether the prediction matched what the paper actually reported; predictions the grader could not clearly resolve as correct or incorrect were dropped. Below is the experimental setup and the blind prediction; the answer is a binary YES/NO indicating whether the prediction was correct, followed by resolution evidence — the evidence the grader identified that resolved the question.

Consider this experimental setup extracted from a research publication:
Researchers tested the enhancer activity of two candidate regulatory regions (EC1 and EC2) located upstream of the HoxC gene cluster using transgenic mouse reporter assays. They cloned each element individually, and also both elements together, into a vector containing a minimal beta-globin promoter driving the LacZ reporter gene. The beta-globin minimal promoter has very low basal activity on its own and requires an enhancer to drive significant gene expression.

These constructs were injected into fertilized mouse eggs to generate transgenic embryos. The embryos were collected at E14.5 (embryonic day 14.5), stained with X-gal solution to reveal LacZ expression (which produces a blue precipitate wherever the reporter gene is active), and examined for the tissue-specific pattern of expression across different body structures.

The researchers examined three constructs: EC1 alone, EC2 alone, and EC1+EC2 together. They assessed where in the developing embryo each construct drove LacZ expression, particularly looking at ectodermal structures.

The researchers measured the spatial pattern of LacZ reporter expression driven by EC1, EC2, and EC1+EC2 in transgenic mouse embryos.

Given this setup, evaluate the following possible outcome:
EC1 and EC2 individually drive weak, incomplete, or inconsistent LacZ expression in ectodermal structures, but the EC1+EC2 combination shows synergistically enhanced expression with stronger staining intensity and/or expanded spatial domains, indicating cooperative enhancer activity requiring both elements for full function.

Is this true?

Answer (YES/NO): YES